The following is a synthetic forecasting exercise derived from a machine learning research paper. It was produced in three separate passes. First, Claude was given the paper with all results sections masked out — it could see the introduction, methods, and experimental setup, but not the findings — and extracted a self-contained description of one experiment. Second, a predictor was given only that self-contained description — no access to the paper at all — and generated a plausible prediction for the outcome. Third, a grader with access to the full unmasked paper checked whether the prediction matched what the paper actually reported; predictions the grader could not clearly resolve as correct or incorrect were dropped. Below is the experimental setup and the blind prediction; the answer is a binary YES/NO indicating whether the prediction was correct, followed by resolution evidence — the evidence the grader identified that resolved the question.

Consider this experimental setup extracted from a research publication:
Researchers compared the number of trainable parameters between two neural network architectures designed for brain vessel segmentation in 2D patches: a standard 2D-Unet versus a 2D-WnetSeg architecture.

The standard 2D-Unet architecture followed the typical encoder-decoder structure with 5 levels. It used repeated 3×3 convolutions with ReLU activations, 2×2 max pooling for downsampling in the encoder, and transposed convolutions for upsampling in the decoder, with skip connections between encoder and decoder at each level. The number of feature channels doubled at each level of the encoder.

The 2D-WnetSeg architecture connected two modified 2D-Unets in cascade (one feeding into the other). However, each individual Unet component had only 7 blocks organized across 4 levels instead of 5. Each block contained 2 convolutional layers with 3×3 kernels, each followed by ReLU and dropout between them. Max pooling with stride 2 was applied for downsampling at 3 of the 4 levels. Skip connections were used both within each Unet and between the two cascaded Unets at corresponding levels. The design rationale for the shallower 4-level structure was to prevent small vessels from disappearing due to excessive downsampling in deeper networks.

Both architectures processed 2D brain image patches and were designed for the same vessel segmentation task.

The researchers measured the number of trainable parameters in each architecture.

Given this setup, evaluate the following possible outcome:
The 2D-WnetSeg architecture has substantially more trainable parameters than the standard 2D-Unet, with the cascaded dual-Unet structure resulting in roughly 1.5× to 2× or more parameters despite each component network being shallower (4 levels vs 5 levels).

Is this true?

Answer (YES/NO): NO